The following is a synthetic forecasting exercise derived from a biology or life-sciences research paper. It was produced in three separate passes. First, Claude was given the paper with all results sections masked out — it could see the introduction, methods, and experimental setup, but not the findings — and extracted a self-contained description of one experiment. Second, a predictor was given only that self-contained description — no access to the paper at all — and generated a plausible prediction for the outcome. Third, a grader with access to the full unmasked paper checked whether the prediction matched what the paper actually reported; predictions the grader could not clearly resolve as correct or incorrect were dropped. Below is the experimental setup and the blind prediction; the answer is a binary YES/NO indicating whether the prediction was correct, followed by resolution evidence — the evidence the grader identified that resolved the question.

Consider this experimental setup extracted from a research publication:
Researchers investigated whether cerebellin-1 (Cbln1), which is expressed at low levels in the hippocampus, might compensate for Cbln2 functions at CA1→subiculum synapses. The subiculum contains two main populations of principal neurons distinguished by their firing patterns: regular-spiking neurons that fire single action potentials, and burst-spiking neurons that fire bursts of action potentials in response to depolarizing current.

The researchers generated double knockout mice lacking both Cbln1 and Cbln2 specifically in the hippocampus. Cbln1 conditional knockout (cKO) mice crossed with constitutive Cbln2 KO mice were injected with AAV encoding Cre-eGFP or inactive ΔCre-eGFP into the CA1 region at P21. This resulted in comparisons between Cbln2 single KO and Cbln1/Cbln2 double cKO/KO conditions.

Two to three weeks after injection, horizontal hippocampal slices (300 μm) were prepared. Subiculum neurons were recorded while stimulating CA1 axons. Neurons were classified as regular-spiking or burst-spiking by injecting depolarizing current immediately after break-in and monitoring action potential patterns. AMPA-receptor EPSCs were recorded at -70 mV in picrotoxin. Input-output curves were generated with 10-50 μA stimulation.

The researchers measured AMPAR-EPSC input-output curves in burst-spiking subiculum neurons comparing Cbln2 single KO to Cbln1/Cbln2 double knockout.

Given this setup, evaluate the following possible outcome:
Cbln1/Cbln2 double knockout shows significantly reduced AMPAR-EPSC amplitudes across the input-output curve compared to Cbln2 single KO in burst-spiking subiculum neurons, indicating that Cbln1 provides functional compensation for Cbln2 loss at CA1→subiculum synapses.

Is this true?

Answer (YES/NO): NO